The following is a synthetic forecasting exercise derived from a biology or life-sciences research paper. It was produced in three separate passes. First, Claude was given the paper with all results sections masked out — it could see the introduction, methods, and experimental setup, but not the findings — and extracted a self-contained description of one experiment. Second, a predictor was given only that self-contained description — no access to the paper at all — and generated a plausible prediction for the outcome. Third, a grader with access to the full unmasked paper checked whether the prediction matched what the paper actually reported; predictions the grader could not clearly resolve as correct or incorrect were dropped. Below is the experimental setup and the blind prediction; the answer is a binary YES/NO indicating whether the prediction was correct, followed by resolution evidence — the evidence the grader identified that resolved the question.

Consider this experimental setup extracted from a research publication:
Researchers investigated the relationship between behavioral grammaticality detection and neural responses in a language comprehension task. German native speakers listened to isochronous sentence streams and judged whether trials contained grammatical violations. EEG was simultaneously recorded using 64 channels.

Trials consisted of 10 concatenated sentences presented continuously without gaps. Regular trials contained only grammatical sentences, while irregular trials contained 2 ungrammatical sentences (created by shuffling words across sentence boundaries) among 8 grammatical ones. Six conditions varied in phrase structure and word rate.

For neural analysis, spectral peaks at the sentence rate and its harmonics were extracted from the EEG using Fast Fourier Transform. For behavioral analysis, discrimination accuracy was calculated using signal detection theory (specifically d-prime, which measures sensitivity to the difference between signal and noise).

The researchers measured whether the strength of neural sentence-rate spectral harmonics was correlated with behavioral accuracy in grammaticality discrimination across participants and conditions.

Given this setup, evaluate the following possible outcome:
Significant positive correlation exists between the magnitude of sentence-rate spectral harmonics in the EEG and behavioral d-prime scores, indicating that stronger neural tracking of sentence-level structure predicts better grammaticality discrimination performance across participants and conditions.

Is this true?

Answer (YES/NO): YES